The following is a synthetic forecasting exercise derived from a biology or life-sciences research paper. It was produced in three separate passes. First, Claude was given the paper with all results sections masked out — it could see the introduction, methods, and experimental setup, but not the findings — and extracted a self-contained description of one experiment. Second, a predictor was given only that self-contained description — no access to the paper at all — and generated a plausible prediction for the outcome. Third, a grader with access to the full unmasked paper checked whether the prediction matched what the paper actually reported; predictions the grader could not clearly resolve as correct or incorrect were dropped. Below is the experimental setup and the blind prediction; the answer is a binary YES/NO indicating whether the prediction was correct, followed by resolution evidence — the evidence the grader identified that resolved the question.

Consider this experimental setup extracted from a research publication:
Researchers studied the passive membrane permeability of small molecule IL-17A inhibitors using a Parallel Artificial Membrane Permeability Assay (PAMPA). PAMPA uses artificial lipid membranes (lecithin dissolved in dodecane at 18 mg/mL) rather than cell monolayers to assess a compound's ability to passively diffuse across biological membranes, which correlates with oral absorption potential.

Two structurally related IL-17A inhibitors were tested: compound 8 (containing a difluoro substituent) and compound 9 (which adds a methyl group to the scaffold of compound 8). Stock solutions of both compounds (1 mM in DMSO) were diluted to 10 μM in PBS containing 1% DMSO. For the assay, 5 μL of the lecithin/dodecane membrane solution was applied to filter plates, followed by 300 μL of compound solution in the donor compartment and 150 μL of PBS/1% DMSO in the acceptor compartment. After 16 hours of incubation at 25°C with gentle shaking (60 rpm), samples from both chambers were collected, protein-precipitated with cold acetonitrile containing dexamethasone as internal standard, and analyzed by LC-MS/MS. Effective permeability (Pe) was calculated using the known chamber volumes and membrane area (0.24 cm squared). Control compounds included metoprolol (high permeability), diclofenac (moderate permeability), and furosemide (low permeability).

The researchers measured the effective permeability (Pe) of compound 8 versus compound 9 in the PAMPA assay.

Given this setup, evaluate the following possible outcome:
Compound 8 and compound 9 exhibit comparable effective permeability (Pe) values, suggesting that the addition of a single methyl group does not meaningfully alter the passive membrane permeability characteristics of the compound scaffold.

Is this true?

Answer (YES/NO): YES